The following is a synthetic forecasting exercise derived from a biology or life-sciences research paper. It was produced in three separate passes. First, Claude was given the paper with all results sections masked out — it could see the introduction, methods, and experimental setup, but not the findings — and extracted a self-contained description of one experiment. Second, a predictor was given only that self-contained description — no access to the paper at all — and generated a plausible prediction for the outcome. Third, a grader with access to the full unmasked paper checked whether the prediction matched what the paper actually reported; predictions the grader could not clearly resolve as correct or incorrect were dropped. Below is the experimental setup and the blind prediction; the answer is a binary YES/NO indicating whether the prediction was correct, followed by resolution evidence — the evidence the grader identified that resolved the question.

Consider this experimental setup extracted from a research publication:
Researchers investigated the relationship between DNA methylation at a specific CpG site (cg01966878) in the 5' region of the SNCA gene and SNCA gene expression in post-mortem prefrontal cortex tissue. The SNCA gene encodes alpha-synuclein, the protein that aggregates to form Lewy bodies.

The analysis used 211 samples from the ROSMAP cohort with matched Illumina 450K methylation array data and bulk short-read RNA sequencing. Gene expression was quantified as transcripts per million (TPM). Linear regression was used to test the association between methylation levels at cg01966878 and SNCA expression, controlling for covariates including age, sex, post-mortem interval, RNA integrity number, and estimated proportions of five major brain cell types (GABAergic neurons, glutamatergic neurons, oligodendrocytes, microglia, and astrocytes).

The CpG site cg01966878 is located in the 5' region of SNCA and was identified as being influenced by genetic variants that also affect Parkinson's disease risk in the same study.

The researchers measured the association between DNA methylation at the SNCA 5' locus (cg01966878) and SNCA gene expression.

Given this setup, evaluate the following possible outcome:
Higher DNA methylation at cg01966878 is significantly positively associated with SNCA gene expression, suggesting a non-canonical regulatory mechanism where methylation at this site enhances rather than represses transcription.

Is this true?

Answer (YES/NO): NO